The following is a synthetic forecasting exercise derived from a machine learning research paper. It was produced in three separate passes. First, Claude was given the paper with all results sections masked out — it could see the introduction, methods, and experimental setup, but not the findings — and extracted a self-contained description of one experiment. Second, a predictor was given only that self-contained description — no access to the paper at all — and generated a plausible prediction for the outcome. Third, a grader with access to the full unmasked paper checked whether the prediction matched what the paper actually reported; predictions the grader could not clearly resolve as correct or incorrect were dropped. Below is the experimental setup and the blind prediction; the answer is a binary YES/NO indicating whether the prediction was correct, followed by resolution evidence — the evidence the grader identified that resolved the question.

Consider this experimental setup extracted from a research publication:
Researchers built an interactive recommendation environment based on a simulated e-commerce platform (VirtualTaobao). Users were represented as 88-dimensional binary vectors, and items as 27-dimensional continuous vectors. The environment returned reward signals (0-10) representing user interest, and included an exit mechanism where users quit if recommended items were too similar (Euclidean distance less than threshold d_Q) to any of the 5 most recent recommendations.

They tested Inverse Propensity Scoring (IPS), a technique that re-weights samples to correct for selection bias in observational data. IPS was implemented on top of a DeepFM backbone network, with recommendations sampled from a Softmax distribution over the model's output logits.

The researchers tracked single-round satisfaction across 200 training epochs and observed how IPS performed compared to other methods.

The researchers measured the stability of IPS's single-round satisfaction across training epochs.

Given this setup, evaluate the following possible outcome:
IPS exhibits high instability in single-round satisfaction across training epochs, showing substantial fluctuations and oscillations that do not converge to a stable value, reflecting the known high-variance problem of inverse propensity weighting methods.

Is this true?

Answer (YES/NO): YES